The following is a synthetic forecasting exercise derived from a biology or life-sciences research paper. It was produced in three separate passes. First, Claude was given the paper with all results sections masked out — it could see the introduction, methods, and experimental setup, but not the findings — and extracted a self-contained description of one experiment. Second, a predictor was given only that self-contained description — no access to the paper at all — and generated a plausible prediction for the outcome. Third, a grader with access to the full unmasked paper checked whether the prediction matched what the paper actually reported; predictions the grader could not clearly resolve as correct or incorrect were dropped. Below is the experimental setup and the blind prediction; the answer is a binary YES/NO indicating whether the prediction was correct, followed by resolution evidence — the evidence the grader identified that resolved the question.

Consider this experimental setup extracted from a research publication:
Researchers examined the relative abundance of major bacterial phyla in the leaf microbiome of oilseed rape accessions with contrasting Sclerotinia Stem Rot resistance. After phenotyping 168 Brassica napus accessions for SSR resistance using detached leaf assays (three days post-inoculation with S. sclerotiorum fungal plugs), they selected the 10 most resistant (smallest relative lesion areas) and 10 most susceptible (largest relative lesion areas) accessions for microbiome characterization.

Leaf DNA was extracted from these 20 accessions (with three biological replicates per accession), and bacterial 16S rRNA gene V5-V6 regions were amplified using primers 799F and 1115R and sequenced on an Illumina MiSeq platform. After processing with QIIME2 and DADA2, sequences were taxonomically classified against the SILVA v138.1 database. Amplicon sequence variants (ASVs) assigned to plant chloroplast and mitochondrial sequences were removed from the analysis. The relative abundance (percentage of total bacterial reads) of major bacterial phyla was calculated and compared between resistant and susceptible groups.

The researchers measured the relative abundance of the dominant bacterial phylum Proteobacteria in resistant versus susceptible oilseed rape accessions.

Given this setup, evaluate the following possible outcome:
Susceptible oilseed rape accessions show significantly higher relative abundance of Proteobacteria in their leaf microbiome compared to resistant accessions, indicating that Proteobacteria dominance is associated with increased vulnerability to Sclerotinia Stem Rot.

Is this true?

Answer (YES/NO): NO